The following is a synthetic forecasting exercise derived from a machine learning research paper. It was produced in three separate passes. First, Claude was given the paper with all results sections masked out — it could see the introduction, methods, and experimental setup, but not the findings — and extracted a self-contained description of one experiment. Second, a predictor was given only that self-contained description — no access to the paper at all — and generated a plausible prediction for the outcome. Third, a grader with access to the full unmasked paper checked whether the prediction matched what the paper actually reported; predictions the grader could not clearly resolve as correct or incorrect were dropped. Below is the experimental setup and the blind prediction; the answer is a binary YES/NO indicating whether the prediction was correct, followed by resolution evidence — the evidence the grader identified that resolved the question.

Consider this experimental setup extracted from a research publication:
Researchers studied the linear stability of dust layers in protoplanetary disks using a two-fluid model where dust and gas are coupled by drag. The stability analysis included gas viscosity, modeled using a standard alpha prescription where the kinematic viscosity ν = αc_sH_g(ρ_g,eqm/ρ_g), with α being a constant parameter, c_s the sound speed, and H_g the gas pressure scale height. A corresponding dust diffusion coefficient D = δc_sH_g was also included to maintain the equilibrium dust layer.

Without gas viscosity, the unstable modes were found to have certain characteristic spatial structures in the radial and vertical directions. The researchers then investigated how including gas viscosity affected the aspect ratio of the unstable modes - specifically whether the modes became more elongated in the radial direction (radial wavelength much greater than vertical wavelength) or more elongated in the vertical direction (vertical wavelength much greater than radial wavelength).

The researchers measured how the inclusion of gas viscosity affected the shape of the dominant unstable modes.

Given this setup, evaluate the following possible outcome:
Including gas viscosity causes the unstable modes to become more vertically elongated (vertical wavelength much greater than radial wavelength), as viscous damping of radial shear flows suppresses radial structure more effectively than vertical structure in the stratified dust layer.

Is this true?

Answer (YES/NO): YES